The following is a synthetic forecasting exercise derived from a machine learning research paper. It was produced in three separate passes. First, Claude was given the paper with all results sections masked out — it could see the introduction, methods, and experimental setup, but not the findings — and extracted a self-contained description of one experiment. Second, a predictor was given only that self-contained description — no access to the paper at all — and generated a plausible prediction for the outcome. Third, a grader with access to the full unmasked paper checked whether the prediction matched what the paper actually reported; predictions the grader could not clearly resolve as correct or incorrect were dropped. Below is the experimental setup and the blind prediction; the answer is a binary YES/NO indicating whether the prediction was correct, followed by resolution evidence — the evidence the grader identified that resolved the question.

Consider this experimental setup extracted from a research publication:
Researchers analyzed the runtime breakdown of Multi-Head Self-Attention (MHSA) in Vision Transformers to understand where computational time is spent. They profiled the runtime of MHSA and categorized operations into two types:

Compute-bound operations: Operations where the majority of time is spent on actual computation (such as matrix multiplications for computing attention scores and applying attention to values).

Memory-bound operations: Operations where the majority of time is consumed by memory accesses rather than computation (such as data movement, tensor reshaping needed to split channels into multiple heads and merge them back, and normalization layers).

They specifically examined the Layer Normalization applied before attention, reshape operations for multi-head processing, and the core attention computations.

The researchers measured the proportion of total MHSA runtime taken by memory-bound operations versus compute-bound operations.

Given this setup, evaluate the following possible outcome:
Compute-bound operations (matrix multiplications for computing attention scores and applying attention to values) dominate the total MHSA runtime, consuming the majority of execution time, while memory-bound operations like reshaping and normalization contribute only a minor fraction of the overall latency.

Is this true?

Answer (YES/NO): NO